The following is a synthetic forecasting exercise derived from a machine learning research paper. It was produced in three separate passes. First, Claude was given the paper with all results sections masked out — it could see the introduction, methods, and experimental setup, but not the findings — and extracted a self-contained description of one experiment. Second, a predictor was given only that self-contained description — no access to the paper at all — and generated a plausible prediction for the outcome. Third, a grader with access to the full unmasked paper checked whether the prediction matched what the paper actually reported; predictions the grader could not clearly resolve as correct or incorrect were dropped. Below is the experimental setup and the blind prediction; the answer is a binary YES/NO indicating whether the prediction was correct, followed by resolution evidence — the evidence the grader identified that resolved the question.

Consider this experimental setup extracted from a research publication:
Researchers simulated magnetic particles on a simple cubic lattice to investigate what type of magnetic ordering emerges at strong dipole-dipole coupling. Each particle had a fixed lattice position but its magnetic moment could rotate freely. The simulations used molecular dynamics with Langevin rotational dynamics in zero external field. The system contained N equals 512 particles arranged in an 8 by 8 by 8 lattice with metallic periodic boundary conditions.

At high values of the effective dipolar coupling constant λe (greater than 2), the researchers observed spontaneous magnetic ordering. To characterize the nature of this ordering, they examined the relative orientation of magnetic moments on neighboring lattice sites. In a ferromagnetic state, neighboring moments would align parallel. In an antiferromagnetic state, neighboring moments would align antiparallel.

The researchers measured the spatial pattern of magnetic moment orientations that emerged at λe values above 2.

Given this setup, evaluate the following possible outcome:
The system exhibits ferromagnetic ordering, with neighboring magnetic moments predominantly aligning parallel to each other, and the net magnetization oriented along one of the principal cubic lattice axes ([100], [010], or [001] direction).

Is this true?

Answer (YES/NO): NO